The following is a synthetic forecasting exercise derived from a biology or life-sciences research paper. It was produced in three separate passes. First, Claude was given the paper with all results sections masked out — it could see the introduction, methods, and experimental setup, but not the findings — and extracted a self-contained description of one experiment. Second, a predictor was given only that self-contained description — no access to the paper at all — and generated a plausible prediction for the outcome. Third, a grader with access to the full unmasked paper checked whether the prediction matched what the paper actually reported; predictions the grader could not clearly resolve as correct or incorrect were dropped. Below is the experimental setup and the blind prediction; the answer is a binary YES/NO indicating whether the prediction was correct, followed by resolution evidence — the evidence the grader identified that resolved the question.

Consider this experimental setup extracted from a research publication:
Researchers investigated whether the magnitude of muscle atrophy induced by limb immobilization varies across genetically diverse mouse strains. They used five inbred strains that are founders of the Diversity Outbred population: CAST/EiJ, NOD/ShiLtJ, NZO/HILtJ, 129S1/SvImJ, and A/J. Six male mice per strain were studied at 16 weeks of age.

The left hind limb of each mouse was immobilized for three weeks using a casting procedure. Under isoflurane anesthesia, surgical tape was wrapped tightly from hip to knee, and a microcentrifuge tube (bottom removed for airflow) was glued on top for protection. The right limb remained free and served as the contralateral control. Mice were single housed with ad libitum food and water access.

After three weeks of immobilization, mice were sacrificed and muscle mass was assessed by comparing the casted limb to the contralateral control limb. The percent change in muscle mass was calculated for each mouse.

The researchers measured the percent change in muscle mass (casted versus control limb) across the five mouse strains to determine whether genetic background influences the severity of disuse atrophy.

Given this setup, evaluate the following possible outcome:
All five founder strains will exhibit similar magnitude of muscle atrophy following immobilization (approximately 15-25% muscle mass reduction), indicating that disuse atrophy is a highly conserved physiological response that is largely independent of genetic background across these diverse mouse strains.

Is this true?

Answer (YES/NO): NO